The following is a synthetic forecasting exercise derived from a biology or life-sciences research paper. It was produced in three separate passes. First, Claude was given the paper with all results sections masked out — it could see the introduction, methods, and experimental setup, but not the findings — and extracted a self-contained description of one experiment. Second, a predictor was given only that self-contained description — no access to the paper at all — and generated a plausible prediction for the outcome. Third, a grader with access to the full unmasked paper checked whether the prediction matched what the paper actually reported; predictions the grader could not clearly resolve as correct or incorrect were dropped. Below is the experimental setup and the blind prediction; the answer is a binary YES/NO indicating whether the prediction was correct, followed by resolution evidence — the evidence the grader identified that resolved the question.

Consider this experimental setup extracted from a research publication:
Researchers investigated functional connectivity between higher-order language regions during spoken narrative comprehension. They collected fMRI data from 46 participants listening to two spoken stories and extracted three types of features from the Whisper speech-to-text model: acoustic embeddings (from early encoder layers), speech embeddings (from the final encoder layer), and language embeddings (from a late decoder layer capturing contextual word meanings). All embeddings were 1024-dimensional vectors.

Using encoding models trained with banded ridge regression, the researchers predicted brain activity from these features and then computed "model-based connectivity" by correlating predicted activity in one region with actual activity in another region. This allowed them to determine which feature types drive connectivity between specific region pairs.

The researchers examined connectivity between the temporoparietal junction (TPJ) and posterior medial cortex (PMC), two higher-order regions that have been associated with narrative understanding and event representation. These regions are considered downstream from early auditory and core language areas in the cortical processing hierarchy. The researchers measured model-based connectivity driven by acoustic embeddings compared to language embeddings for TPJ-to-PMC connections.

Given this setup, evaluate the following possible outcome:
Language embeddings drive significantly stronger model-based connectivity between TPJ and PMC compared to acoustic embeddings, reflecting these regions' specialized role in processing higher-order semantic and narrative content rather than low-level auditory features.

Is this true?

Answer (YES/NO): YES